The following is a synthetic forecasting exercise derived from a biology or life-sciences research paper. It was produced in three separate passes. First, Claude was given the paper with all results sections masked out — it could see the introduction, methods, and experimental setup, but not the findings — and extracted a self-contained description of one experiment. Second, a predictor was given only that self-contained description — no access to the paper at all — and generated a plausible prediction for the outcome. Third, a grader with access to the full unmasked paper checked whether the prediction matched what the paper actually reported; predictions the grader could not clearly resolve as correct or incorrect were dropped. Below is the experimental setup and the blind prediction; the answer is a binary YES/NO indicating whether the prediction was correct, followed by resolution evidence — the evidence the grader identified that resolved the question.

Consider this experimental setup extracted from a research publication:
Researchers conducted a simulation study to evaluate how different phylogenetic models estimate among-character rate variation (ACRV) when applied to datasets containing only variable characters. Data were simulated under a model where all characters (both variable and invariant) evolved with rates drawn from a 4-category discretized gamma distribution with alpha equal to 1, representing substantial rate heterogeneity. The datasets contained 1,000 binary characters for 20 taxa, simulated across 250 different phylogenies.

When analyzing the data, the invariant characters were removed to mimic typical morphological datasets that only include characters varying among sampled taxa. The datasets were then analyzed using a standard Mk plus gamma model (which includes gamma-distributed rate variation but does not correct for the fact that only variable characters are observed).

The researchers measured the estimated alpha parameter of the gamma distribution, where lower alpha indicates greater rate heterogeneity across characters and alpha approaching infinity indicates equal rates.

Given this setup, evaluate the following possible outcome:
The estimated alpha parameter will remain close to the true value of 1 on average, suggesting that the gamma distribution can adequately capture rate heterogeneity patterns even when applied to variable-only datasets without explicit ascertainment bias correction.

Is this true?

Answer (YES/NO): NO